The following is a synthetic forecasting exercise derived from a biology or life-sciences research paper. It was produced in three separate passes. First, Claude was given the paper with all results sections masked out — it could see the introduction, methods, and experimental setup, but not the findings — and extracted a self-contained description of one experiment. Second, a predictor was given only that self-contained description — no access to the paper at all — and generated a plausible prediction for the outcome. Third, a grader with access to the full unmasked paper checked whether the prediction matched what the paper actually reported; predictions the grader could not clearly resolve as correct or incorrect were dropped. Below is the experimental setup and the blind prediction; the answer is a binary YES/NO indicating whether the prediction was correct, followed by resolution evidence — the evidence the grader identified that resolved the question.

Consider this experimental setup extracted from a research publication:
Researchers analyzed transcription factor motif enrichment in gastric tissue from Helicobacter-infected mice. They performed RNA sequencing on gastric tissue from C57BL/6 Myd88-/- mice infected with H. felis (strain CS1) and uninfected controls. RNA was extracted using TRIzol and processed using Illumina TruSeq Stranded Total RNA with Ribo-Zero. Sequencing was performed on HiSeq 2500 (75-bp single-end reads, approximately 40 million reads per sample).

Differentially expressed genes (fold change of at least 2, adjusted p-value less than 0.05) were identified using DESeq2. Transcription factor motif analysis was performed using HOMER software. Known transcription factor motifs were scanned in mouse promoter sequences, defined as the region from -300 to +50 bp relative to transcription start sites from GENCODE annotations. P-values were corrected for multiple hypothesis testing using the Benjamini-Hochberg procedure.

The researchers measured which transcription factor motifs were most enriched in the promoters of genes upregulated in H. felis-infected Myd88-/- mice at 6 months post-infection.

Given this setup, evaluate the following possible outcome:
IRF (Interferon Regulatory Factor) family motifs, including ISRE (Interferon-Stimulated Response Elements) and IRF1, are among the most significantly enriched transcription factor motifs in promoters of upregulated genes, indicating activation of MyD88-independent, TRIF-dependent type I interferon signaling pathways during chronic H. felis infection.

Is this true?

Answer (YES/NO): YES